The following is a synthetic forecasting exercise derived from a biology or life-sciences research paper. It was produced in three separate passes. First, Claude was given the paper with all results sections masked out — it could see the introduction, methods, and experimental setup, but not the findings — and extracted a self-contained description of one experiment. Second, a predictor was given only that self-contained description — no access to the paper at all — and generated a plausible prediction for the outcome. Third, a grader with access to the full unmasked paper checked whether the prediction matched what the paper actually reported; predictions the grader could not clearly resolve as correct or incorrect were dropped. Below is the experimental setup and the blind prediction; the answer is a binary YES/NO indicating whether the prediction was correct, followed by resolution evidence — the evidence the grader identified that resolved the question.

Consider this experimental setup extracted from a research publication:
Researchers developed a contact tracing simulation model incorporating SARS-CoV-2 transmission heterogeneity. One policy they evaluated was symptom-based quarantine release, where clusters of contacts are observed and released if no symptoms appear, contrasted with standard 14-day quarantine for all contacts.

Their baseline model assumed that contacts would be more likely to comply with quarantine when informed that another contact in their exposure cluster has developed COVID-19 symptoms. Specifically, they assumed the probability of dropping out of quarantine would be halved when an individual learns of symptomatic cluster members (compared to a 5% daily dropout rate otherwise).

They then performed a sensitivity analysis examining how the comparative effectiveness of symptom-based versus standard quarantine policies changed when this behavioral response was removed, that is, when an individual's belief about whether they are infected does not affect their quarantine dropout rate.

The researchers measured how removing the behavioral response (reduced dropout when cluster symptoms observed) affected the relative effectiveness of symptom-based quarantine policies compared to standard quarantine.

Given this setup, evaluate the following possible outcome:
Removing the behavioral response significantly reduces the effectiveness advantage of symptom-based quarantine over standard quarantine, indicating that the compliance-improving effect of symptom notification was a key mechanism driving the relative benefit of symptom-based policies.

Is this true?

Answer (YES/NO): YES